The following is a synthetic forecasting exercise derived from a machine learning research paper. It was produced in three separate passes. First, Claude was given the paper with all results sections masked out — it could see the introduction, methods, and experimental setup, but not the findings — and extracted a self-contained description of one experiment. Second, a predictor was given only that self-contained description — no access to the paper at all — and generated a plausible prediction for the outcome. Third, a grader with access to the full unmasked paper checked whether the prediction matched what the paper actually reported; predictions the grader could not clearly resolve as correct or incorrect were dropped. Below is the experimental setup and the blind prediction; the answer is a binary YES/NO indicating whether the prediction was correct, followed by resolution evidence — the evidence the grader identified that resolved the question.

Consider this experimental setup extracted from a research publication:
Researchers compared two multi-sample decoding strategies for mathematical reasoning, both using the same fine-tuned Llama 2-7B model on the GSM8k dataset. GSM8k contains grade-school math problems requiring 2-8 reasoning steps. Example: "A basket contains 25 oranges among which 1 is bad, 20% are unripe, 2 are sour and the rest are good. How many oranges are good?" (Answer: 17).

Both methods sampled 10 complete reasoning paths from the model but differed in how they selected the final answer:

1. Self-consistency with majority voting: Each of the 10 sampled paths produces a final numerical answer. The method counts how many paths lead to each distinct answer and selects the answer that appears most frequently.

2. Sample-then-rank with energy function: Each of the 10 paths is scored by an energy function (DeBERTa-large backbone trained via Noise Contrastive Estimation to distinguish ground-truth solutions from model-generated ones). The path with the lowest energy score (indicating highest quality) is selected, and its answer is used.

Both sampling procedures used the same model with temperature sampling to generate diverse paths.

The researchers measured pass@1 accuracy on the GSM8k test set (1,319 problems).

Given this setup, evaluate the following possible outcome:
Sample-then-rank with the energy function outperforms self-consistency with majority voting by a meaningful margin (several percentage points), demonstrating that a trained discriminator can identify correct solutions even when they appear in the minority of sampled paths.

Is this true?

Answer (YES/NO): NO